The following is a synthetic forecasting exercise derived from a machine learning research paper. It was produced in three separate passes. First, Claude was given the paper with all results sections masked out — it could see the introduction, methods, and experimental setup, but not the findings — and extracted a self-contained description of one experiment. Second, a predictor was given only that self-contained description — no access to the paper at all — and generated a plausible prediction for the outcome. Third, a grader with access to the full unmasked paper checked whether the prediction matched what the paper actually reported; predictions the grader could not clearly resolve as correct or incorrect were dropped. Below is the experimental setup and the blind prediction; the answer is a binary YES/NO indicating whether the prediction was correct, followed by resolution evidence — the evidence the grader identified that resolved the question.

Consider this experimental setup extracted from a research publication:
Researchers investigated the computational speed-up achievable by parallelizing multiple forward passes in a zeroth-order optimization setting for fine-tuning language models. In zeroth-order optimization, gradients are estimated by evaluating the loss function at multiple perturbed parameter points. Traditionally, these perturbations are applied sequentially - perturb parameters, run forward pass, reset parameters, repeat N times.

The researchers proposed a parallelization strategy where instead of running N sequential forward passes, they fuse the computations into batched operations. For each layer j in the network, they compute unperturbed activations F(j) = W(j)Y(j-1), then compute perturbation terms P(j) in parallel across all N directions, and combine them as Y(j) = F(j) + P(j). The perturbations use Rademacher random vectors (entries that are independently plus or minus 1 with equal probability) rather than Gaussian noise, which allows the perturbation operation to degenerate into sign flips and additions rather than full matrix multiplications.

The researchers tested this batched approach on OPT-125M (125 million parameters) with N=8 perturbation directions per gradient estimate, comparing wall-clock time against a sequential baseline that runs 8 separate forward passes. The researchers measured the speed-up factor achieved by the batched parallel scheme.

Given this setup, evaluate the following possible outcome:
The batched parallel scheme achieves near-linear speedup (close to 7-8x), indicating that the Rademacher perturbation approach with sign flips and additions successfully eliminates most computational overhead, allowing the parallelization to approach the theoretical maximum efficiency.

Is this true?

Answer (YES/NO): NO